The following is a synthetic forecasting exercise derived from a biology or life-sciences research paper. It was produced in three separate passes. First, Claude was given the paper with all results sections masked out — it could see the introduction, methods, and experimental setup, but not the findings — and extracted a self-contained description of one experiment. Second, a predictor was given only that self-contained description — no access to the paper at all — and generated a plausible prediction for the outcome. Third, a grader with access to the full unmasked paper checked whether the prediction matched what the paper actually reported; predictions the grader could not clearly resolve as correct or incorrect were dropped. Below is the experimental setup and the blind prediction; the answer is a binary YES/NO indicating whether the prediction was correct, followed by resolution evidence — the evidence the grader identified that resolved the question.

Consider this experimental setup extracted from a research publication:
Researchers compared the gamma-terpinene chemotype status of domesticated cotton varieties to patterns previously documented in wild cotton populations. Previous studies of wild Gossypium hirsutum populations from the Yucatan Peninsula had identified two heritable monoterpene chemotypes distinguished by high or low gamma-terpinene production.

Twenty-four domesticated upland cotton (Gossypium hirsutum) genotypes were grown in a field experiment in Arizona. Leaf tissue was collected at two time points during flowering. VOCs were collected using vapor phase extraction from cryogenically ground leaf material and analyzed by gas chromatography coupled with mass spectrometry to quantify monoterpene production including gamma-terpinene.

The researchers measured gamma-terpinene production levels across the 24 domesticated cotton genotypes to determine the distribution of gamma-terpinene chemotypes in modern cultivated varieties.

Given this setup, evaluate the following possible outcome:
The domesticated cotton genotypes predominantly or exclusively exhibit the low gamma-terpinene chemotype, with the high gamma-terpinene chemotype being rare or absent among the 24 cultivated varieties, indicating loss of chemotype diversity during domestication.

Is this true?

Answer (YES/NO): YES